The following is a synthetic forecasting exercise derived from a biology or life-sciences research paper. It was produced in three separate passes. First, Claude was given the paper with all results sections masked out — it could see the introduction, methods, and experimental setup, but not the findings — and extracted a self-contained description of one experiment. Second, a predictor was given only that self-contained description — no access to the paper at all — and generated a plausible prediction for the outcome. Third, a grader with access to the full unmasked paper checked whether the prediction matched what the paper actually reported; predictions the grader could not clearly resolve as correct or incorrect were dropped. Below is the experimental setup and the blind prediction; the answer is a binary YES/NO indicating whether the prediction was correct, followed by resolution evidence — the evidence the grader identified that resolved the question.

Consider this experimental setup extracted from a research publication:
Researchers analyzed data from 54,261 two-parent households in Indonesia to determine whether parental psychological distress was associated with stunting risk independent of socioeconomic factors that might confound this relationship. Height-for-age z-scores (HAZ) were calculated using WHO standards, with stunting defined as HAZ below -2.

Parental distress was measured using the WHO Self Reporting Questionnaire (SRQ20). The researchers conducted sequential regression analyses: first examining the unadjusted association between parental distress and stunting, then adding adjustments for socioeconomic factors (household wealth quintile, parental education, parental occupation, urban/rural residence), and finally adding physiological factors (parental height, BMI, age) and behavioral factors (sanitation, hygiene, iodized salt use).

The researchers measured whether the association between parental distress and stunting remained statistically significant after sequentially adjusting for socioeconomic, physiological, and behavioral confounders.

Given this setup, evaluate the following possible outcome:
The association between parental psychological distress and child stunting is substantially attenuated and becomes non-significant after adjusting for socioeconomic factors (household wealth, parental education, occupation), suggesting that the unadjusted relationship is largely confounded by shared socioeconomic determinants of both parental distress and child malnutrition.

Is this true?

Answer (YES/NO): NO